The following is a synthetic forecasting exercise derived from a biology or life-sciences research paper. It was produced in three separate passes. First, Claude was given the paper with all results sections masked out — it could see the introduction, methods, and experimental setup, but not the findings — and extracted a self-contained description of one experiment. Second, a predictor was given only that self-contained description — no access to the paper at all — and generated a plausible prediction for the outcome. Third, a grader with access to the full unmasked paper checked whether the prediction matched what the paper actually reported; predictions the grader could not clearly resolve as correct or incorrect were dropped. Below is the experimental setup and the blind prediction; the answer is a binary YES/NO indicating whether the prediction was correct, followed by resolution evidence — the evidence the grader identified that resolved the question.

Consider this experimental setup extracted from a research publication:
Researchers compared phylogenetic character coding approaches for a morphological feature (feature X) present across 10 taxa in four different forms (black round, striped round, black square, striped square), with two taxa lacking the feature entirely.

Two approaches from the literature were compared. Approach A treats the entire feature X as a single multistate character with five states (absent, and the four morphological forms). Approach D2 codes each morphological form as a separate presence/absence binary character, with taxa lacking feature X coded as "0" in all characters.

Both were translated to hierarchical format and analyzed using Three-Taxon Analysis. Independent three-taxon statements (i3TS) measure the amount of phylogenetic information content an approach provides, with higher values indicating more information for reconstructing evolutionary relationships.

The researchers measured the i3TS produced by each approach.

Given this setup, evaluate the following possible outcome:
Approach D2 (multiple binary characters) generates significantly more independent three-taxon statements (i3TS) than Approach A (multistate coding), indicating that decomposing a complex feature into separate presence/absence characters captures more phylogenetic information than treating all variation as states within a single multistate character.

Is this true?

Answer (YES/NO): YES